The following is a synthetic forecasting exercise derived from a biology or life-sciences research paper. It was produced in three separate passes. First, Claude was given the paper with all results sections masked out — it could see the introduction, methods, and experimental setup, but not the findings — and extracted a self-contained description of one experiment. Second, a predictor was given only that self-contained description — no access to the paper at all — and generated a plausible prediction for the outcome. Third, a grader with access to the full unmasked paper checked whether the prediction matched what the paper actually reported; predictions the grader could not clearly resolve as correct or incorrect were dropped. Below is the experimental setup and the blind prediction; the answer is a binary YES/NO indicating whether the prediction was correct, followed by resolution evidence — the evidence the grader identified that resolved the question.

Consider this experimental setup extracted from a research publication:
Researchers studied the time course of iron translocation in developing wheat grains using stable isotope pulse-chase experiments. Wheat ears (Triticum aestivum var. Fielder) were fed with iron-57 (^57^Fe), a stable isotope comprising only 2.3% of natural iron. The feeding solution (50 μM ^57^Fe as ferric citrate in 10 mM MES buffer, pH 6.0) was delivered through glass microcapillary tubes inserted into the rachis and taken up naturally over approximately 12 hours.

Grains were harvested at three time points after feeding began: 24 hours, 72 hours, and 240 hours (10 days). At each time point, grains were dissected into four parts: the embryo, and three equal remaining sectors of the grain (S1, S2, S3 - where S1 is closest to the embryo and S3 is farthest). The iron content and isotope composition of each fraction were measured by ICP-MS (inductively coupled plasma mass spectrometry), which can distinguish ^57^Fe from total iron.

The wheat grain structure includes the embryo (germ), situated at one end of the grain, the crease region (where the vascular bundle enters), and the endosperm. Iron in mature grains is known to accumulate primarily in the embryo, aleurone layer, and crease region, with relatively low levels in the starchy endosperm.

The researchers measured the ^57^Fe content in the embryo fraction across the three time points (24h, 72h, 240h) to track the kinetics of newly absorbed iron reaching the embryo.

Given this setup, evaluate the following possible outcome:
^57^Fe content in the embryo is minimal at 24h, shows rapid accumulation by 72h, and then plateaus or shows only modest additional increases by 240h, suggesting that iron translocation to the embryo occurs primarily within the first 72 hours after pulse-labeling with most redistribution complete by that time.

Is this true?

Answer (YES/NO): NO